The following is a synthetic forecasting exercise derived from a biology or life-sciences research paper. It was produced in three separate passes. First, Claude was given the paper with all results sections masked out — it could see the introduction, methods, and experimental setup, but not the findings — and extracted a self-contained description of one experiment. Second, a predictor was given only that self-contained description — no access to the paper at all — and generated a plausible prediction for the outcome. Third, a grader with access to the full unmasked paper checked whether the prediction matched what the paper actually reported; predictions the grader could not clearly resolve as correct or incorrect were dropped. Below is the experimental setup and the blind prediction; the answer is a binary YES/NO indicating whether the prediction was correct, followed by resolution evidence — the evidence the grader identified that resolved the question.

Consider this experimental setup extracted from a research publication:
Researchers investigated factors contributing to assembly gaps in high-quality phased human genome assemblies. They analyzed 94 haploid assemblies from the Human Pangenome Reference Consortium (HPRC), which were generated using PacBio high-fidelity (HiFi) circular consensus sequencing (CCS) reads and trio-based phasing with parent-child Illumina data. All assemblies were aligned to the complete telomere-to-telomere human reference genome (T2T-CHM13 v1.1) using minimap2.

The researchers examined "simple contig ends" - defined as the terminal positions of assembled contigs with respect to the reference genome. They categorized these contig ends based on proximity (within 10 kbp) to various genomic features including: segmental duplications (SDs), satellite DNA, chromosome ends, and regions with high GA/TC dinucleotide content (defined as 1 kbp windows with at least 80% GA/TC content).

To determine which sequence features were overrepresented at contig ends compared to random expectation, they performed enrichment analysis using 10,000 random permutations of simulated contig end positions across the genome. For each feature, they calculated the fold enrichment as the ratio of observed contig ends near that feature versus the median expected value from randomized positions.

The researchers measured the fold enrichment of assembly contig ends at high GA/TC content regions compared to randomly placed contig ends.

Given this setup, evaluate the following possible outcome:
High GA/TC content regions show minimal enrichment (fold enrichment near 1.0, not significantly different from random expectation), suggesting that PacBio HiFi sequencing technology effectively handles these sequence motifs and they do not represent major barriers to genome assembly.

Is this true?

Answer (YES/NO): NO